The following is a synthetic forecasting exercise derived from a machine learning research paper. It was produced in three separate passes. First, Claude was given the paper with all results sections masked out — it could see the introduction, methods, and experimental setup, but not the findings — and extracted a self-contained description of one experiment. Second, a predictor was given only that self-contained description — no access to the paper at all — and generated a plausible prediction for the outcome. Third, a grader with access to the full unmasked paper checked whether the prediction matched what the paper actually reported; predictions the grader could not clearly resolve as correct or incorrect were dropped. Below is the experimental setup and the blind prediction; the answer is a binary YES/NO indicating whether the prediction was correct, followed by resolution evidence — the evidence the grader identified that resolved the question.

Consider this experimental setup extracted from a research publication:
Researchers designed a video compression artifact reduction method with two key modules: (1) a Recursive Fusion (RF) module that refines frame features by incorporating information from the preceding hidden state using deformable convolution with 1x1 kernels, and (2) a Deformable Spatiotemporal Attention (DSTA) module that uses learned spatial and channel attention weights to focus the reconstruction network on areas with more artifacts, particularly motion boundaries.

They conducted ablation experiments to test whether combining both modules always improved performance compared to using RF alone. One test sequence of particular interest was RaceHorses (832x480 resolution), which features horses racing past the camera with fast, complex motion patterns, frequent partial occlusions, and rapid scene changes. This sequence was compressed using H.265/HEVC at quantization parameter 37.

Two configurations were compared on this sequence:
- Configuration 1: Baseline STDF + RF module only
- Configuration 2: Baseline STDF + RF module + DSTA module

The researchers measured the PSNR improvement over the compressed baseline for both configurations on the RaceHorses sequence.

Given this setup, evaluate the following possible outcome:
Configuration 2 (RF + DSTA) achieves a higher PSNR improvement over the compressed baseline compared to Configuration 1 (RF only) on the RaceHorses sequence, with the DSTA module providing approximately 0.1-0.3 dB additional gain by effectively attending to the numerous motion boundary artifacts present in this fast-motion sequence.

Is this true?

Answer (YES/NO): NO